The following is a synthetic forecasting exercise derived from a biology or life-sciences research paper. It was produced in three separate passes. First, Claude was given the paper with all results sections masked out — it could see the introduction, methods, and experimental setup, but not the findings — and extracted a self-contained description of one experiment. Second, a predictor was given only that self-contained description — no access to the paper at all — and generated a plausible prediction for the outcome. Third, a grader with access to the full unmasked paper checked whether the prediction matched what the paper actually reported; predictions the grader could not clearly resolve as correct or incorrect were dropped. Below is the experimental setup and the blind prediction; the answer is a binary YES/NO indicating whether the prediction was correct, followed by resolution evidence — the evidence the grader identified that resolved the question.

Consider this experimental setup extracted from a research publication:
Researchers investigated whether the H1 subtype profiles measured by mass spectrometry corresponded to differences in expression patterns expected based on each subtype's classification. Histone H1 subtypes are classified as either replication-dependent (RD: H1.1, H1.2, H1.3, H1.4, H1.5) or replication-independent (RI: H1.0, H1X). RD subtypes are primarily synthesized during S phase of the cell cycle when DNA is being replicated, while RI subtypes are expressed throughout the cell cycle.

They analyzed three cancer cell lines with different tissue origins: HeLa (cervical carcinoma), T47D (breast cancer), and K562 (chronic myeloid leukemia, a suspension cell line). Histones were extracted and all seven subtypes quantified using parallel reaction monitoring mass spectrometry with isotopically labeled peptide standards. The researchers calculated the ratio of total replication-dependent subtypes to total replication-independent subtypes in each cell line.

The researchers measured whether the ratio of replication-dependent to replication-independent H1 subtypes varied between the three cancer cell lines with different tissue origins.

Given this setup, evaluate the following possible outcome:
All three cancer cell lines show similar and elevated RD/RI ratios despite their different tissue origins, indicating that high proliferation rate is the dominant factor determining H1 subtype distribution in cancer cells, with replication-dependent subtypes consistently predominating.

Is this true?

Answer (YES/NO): NO